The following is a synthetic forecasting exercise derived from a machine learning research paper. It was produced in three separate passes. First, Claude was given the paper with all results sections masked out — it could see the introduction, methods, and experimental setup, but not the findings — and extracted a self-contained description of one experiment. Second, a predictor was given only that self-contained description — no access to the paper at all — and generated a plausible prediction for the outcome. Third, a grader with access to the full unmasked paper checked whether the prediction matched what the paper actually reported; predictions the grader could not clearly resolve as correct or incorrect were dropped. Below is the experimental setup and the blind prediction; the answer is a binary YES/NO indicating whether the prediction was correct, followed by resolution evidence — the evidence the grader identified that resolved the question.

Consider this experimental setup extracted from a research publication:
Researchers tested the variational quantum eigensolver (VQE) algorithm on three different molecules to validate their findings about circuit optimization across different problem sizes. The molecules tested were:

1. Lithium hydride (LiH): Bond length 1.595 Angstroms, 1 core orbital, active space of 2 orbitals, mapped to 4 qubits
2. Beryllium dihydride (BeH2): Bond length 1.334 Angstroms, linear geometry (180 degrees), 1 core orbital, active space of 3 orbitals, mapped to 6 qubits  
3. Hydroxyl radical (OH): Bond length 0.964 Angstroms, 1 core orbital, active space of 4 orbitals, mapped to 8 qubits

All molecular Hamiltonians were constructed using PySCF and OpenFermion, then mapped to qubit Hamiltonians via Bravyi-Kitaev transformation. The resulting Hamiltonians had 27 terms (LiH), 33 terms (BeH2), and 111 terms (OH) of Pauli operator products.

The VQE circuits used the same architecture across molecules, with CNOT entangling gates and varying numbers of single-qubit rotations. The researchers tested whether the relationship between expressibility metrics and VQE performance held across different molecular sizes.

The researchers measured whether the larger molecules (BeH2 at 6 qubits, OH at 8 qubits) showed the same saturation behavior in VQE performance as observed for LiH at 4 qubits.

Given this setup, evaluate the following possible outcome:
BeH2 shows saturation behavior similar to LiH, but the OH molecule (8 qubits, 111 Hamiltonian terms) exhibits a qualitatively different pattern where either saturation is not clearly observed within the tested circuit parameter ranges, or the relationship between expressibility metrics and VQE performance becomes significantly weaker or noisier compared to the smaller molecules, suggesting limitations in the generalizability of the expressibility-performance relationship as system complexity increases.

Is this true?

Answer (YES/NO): NO